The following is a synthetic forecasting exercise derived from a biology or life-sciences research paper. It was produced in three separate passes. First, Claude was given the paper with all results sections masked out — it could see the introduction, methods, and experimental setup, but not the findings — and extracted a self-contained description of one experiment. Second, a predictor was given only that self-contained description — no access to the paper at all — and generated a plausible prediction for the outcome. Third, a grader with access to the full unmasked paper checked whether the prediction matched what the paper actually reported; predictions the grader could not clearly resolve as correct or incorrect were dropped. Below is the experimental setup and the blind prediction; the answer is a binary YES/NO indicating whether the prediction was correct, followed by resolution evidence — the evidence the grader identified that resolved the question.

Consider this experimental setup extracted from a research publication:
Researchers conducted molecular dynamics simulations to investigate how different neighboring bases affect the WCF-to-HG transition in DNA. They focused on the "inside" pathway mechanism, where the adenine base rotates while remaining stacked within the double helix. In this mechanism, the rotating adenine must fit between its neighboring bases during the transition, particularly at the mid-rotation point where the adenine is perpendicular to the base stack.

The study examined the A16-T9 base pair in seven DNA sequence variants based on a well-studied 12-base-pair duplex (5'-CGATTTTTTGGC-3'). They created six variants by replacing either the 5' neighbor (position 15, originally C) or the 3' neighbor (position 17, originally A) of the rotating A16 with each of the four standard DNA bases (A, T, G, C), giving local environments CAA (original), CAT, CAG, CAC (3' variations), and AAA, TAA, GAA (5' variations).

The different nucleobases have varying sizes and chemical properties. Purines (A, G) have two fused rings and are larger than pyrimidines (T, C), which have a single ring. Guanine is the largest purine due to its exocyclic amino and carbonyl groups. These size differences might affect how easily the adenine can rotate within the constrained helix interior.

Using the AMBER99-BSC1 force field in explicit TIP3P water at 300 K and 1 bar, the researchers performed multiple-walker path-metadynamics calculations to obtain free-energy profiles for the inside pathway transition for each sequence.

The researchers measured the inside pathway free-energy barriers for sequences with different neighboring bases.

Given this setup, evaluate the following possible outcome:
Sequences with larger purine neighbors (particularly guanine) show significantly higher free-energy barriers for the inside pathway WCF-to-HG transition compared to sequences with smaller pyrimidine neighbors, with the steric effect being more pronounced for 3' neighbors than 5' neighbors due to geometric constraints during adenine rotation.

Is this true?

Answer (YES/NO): NO